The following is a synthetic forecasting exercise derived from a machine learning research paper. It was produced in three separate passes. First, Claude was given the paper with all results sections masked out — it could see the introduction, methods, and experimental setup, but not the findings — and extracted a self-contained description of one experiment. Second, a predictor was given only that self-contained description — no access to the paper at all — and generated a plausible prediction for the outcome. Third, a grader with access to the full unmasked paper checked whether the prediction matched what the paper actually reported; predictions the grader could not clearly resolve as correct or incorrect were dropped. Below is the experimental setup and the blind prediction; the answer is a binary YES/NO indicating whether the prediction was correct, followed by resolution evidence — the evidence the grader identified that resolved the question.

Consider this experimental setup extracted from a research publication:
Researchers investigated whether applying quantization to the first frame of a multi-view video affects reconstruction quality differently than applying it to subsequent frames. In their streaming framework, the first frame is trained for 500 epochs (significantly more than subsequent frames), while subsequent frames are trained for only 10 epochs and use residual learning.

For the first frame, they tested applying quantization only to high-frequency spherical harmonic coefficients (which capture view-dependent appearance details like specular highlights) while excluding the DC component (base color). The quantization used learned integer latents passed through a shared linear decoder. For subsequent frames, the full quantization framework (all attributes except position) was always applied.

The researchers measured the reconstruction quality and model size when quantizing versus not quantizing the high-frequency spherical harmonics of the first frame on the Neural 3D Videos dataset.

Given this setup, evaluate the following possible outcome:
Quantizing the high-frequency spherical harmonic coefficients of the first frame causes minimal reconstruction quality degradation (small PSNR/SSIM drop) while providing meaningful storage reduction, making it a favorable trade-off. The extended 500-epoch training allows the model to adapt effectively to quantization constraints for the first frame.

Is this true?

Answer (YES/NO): NO